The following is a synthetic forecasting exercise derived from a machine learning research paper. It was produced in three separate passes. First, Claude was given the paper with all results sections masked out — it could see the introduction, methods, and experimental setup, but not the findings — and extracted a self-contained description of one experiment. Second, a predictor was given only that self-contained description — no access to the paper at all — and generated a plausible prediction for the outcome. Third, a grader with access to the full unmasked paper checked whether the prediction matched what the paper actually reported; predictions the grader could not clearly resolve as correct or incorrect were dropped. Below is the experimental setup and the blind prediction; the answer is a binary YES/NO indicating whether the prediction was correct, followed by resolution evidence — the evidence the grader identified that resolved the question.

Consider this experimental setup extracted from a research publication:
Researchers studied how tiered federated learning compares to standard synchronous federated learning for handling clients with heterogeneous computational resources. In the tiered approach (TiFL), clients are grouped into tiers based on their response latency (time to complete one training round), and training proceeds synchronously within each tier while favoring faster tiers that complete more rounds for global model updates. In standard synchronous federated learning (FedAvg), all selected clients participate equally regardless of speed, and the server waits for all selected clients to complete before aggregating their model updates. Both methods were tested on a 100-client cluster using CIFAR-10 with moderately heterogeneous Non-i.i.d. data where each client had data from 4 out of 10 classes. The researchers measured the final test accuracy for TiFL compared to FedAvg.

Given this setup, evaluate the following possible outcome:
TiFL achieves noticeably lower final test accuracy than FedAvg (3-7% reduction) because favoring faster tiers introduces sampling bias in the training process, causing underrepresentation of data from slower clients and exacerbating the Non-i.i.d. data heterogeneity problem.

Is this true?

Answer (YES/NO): NO